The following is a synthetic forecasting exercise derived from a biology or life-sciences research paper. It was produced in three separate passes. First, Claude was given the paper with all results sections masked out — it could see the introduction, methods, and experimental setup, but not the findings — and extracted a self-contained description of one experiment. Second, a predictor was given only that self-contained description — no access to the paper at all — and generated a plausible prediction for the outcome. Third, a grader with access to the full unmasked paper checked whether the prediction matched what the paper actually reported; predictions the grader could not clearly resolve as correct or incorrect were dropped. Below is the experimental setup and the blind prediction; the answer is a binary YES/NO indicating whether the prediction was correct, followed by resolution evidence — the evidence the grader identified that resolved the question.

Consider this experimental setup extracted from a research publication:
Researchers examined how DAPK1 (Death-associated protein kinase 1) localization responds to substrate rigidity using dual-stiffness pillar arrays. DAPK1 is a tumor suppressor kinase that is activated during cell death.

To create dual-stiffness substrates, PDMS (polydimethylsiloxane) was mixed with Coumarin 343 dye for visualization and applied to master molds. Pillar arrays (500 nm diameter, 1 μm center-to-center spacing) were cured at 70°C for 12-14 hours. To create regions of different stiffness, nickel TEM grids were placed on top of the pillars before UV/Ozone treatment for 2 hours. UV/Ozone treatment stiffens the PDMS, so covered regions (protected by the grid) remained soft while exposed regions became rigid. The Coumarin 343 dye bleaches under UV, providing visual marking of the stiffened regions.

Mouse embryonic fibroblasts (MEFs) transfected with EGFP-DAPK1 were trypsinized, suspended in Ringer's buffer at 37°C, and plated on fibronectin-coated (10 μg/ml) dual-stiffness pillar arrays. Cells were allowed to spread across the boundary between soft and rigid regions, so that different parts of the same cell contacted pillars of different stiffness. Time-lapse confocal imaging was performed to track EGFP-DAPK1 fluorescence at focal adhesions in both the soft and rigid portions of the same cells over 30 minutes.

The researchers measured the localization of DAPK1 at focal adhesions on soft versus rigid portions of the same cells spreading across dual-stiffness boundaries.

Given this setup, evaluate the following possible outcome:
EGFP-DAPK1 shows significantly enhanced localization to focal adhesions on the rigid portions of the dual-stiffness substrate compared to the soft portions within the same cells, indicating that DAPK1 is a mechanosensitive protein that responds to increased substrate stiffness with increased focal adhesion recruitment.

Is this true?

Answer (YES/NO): YES